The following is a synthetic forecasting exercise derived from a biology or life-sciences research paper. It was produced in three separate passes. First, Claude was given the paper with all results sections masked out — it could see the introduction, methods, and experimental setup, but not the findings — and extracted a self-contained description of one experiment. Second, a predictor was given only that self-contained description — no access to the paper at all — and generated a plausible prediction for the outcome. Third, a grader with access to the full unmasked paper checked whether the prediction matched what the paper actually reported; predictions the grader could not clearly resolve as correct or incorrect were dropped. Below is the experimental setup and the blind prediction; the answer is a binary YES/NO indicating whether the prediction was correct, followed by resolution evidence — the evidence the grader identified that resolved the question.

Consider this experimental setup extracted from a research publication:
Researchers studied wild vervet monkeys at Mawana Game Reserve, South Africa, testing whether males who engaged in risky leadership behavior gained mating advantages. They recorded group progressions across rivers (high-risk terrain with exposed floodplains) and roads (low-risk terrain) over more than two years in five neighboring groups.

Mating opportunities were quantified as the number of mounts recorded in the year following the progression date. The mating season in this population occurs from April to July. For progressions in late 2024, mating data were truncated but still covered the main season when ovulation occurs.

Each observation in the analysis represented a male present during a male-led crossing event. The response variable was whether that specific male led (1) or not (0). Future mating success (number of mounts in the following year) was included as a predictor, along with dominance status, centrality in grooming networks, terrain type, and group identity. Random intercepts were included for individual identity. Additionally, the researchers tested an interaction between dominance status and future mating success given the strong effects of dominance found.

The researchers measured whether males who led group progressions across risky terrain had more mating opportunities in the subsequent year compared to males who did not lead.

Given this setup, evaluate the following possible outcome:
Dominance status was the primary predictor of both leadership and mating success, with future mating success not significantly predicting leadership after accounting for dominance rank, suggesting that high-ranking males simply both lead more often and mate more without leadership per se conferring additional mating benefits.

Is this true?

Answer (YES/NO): NO